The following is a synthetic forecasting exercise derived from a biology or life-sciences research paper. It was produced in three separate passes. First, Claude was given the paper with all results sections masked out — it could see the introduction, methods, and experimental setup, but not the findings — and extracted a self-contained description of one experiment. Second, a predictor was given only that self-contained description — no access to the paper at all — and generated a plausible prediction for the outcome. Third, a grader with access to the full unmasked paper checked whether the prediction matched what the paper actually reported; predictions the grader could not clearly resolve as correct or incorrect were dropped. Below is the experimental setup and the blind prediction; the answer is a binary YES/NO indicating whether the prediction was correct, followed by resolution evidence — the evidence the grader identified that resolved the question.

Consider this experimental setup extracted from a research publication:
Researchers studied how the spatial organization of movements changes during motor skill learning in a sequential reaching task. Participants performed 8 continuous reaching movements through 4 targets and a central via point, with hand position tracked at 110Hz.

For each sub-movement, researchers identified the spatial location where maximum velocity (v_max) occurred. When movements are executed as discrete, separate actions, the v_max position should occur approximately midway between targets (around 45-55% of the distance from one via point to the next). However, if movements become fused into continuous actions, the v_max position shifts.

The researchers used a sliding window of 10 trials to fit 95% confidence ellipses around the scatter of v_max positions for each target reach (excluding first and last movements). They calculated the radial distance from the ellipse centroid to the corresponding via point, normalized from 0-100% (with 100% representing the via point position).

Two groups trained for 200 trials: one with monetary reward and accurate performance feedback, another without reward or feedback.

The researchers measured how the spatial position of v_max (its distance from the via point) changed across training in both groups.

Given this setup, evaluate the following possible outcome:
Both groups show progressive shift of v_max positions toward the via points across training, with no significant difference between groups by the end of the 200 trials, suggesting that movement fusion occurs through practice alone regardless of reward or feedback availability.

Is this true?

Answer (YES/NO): NO